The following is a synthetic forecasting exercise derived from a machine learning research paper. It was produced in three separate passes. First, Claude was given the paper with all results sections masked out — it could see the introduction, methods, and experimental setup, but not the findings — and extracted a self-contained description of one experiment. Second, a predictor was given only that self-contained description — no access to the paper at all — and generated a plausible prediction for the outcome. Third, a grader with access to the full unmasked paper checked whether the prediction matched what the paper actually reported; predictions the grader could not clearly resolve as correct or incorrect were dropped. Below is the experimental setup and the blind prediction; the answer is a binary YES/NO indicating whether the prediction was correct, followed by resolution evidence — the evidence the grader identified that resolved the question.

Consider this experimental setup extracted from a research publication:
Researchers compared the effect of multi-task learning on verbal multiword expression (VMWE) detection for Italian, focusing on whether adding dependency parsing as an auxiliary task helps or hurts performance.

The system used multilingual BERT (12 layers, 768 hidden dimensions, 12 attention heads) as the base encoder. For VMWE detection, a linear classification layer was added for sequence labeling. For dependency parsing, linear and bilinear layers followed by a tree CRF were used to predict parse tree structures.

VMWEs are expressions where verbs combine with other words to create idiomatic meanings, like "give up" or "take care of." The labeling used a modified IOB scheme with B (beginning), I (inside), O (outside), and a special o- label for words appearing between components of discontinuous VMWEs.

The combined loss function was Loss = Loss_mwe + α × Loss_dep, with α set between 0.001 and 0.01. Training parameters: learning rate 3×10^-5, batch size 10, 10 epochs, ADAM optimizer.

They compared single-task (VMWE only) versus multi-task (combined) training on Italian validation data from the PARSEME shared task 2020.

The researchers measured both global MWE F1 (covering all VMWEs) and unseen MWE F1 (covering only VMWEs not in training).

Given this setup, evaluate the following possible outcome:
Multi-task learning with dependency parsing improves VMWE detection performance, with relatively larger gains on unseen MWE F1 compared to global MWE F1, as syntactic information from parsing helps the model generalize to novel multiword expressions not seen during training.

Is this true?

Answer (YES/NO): NO